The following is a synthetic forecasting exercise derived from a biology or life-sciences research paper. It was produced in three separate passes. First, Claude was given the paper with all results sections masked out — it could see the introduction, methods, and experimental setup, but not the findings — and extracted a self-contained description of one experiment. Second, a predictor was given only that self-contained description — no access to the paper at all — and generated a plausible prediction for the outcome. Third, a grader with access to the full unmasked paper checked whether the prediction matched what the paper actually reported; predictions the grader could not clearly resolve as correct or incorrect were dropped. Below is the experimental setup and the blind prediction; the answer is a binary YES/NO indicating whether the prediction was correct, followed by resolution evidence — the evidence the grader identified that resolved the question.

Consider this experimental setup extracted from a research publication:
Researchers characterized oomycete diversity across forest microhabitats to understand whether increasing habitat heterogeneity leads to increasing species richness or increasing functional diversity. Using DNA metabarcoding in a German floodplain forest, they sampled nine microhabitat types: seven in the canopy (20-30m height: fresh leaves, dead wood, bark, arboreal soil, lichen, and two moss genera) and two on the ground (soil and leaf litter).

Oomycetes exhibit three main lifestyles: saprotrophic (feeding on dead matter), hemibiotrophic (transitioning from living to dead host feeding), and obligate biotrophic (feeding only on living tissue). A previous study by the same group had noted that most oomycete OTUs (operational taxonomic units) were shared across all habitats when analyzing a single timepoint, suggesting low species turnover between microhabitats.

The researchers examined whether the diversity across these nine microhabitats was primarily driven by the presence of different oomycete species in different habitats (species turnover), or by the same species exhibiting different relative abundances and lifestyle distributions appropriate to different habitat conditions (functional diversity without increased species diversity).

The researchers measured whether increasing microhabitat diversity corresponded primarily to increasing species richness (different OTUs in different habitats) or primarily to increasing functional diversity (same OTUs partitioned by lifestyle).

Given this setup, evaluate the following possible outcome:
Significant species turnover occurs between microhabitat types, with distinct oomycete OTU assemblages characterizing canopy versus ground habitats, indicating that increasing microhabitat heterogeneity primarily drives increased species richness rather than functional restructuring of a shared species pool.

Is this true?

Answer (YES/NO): NO